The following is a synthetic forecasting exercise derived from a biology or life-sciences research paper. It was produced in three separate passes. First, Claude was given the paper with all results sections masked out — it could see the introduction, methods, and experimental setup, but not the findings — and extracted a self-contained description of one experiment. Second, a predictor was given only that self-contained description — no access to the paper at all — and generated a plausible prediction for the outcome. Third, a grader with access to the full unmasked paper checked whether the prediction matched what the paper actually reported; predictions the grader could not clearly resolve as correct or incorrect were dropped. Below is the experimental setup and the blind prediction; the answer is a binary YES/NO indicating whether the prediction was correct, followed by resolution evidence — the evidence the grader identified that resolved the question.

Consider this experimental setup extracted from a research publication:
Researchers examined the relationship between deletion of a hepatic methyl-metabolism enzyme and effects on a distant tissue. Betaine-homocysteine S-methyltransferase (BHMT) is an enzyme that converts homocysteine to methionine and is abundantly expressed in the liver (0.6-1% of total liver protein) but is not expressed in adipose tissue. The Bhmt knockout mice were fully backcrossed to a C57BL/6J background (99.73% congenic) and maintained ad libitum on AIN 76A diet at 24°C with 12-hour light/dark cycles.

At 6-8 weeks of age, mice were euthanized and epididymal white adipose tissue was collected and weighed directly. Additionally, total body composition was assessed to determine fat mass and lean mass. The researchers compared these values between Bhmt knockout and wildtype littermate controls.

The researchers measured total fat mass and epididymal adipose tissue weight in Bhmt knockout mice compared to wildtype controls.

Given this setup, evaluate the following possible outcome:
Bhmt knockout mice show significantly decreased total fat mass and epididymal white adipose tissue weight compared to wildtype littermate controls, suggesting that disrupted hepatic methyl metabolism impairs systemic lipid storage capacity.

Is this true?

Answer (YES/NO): YES